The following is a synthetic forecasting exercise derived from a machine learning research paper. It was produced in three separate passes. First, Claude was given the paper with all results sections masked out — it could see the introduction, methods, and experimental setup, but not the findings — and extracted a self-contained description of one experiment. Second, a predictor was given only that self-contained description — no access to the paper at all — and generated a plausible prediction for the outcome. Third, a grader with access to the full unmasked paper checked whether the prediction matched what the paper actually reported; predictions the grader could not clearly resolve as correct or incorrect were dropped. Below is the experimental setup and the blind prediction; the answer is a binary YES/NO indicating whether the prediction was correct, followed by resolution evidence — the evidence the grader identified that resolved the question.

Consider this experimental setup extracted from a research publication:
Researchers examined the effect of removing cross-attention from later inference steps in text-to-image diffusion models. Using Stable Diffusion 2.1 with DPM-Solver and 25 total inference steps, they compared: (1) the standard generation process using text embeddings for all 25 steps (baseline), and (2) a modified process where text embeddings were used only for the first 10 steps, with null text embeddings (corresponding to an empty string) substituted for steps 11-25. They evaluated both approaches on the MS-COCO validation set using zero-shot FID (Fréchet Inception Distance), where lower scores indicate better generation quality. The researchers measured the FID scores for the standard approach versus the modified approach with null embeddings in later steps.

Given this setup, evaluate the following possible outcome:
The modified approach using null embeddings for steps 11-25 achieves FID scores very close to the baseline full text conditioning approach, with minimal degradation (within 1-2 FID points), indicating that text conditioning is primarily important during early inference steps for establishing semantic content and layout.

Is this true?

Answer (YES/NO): NO